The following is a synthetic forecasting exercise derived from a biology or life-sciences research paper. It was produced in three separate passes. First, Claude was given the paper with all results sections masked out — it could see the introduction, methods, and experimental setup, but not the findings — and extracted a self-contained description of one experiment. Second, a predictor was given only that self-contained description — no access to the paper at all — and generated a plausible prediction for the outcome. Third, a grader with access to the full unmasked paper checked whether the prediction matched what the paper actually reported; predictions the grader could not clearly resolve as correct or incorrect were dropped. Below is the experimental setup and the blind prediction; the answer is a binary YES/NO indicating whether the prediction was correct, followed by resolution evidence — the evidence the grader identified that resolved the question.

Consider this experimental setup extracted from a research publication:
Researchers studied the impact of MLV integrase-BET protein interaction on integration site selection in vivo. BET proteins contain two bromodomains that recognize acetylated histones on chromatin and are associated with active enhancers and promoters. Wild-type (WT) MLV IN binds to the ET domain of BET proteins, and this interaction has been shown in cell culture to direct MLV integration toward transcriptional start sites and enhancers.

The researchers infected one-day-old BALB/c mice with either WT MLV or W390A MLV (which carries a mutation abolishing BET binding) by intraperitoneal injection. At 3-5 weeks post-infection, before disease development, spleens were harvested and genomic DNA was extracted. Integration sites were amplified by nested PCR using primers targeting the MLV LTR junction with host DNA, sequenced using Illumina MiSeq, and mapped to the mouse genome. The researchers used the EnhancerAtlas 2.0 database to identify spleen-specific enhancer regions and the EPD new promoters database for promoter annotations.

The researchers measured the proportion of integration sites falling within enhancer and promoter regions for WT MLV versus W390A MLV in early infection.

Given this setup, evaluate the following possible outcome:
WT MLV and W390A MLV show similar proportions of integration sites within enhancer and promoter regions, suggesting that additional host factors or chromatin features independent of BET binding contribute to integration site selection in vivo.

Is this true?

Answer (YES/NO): NO